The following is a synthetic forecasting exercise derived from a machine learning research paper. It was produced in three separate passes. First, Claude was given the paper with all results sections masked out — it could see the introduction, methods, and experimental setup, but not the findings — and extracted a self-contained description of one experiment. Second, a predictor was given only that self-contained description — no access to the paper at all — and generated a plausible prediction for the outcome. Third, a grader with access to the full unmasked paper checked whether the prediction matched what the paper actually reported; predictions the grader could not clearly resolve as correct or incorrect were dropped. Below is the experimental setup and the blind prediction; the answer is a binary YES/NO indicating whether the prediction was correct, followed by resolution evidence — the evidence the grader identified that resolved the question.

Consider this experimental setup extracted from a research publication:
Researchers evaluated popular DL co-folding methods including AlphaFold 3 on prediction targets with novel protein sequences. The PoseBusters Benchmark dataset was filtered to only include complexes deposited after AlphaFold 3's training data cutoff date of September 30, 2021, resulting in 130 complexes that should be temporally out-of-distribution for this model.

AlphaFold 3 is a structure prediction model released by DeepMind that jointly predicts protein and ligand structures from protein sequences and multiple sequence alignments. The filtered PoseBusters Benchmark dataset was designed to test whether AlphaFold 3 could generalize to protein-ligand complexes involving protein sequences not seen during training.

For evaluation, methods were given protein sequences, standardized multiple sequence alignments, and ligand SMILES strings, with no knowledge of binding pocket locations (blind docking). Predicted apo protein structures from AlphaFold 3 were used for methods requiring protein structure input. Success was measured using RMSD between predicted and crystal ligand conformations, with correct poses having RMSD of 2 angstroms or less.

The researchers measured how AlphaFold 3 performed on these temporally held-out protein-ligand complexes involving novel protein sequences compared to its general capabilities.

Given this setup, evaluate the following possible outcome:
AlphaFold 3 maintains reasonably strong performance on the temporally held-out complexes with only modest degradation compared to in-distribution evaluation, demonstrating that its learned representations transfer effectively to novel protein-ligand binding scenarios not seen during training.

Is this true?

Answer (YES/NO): NO